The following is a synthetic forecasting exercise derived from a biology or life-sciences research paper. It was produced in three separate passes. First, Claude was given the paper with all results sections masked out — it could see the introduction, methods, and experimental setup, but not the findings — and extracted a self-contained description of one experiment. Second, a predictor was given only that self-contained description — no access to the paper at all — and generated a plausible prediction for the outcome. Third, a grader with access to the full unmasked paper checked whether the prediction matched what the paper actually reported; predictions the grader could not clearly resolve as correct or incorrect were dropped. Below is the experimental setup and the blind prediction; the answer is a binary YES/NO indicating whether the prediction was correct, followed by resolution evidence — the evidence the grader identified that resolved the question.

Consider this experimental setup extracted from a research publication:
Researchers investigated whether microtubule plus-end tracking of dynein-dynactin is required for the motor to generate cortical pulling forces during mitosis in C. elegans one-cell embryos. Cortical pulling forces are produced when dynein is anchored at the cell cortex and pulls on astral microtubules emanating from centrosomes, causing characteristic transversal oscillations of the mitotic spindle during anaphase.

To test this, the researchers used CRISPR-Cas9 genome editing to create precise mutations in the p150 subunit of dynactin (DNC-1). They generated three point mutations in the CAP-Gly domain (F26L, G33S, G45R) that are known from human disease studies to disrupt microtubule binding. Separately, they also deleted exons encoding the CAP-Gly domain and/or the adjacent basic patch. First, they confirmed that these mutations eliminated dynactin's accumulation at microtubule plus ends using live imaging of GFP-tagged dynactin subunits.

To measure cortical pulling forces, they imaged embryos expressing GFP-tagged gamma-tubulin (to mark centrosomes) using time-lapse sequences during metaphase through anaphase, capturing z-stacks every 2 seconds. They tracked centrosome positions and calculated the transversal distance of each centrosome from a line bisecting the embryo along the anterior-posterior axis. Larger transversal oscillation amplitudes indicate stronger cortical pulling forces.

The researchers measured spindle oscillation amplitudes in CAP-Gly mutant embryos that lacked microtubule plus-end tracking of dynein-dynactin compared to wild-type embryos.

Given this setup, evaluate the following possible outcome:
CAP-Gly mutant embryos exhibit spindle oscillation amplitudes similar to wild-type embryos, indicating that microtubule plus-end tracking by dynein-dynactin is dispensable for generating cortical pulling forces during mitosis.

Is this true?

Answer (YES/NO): NO